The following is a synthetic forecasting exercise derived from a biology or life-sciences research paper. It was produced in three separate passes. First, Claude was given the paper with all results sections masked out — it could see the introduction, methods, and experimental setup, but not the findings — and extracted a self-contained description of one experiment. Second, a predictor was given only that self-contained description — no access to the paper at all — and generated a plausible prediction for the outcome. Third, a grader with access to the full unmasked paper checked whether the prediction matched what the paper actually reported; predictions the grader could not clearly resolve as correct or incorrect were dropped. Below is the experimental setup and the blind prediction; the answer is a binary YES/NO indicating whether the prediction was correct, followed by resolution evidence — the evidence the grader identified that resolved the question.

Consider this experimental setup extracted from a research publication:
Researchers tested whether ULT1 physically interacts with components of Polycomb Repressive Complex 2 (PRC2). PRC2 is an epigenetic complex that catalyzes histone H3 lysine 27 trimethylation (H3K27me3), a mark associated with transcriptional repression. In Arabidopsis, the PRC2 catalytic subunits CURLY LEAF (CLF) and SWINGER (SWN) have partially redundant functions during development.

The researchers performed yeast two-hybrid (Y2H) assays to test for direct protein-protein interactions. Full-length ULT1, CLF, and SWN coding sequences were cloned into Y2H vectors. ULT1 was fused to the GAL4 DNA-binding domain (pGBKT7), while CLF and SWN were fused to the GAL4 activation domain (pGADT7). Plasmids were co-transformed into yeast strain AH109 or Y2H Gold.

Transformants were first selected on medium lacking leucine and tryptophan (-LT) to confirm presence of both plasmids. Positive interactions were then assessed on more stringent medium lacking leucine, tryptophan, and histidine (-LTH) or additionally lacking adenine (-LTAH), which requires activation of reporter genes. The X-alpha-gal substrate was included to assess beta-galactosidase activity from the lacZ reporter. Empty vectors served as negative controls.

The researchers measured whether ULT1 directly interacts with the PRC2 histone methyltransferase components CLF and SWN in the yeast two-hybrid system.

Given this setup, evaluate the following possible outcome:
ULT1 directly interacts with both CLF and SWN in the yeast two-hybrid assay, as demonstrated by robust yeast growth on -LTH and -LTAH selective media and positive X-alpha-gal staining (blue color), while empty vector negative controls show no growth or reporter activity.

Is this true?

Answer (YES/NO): NO